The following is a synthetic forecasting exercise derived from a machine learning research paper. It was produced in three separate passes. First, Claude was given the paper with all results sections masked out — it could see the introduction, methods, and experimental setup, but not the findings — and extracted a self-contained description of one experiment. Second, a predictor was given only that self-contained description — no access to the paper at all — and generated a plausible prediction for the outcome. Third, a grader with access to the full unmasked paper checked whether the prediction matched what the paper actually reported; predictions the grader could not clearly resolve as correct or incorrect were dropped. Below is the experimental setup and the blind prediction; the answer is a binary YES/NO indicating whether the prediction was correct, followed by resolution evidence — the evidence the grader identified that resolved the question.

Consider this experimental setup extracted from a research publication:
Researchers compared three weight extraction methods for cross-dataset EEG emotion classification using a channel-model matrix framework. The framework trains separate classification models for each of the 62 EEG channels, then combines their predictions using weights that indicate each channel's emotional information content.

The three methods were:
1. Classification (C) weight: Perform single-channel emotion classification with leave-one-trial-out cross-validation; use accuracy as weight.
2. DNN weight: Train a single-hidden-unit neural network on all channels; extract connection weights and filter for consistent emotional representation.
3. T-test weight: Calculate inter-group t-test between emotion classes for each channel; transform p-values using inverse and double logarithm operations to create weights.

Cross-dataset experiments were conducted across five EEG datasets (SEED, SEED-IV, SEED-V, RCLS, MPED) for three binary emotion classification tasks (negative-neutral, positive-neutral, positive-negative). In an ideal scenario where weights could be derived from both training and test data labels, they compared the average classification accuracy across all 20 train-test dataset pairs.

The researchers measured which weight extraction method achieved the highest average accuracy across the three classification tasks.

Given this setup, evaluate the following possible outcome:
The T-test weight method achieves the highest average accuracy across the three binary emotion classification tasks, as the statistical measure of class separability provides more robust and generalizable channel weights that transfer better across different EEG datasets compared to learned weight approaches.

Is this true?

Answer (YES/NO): NO